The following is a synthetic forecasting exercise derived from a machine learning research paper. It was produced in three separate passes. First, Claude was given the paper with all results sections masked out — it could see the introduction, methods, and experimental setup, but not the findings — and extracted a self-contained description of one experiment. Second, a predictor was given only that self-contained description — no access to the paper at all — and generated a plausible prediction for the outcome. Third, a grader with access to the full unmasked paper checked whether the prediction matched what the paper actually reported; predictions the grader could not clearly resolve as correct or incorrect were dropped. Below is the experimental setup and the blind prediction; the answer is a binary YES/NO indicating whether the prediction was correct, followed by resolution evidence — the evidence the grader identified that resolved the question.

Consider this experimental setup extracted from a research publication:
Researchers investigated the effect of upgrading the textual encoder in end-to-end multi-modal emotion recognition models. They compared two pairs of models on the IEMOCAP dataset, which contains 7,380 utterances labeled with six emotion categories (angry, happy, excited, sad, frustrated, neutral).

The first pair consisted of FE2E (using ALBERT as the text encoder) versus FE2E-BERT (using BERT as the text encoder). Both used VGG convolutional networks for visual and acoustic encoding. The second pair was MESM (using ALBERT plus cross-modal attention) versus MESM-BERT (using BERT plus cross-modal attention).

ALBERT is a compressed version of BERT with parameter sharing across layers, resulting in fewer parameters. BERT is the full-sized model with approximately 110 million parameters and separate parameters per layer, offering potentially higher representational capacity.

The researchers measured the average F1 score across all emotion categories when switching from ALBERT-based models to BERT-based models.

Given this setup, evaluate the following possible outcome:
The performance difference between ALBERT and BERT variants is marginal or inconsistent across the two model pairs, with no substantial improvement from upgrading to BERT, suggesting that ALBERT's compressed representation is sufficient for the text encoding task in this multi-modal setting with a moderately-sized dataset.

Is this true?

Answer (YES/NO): YES